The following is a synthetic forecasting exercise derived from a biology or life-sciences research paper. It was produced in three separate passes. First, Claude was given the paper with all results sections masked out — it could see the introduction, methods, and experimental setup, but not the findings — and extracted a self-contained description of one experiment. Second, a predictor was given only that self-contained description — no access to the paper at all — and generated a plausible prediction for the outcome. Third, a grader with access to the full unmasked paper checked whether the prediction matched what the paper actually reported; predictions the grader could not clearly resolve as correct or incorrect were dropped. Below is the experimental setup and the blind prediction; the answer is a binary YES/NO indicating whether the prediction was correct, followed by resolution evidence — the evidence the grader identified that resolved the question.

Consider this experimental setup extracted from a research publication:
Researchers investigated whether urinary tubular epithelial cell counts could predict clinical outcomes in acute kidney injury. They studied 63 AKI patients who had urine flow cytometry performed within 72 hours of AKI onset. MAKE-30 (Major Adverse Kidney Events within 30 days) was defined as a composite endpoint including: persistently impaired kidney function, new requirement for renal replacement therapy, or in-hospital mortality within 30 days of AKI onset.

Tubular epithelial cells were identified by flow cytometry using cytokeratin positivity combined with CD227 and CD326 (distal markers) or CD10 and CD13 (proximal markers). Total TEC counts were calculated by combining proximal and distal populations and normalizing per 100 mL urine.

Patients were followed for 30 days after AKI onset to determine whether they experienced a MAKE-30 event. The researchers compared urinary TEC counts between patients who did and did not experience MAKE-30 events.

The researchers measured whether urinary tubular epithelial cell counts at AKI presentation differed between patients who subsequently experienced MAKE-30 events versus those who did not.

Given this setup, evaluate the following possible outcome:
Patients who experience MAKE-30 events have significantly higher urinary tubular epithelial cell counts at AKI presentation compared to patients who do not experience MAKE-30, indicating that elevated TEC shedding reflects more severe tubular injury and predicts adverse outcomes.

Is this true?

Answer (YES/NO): NO